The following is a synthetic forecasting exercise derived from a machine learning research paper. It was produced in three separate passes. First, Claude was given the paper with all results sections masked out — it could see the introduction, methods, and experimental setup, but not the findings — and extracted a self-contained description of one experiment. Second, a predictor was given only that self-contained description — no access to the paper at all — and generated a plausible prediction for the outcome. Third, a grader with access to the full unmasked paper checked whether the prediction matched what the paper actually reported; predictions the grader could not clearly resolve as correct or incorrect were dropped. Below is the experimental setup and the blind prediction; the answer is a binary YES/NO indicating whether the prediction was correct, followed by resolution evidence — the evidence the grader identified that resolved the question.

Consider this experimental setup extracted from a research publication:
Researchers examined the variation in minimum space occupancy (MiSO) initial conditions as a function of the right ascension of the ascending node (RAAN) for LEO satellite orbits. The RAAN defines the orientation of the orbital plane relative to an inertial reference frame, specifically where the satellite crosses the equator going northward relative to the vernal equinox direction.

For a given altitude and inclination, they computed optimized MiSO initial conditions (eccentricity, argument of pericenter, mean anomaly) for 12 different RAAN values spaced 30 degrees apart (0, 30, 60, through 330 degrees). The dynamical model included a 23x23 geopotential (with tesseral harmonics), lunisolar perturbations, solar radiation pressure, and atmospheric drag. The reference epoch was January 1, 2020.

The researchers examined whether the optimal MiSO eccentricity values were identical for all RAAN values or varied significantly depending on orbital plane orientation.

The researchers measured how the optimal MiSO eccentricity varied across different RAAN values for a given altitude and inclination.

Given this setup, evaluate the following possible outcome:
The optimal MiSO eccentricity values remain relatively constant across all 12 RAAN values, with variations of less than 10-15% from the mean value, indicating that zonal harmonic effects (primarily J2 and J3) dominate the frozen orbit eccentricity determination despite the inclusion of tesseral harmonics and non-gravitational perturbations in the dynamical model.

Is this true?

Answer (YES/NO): NO